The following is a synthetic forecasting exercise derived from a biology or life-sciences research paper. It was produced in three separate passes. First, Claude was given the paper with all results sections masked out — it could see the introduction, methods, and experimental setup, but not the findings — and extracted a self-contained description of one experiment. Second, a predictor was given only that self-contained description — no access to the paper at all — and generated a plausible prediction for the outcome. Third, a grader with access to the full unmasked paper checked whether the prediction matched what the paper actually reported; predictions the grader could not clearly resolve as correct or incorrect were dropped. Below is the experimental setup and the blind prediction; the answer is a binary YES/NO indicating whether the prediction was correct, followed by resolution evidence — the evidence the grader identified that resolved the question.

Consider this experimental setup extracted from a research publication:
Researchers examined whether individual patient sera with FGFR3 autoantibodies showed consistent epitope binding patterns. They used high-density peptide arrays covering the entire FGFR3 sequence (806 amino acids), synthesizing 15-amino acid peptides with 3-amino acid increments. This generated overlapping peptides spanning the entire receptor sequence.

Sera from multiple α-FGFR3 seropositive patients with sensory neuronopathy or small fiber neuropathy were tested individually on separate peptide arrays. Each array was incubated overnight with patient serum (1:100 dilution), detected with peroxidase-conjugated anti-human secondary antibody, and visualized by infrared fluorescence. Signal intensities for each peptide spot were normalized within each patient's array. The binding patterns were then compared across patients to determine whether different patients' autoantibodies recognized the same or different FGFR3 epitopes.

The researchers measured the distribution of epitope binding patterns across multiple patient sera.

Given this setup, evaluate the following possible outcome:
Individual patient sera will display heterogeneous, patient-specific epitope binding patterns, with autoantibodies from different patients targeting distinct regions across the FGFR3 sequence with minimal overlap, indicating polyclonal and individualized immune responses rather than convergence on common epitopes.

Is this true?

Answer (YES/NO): NO